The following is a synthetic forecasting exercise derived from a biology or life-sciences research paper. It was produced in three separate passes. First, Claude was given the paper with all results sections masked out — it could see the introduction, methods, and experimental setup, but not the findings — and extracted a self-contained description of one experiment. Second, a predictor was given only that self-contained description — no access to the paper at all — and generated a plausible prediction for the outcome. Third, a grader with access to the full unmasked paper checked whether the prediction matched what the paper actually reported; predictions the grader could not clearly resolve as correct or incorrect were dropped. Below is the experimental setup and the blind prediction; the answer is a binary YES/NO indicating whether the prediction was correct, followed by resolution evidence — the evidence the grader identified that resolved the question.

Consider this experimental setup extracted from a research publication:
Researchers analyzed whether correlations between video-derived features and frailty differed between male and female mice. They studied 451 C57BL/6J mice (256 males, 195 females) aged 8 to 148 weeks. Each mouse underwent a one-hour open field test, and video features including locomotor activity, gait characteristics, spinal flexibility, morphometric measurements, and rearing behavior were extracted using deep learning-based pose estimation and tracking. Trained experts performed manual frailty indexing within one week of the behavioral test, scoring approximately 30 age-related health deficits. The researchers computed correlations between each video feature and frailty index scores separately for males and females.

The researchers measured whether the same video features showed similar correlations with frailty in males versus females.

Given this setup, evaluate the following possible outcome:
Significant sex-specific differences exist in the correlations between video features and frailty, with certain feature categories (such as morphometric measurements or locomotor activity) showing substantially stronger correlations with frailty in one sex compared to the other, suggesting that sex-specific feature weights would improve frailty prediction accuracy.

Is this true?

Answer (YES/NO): NO